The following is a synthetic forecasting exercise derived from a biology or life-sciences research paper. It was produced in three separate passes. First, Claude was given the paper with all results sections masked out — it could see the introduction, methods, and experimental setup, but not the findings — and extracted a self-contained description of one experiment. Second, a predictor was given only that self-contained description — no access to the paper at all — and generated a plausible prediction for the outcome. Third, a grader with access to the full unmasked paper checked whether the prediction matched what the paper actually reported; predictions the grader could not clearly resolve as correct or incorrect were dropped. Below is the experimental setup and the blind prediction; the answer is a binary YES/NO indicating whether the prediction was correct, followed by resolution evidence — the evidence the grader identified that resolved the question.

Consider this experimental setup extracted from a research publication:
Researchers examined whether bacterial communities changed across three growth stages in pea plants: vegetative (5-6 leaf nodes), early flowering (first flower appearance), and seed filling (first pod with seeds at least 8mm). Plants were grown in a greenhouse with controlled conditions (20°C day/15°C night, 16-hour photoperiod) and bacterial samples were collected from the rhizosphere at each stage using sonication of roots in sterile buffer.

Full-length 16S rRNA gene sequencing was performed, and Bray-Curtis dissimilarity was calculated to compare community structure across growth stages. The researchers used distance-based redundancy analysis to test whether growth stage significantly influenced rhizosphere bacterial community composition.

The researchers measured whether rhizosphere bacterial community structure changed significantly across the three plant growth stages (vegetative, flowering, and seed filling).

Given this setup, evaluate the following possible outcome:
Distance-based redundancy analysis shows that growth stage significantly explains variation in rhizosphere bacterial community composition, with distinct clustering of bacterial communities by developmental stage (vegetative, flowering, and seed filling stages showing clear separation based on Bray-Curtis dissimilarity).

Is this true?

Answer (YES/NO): NO